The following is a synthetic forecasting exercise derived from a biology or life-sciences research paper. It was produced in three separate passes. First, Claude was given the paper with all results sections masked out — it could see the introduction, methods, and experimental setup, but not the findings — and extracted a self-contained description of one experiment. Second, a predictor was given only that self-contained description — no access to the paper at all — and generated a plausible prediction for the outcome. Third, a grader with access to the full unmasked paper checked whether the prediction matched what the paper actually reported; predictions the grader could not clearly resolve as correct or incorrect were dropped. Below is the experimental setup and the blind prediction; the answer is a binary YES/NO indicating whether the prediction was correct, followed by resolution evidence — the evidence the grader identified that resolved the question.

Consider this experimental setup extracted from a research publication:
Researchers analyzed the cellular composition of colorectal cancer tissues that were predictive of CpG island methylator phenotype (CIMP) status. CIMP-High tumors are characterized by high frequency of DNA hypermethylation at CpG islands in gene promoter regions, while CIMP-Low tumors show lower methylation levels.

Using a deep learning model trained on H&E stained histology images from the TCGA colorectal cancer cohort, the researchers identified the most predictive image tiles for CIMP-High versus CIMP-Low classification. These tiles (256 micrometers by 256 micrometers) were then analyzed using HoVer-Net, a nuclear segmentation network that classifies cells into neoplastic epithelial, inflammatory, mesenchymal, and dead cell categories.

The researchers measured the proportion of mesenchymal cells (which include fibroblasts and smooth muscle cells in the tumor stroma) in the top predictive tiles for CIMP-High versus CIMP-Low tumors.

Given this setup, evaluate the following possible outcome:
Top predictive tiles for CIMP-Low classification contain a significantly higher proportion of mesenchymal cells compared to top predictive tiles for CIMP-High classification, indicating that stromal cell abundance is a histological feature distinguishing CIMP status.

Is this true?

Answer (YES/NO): YES